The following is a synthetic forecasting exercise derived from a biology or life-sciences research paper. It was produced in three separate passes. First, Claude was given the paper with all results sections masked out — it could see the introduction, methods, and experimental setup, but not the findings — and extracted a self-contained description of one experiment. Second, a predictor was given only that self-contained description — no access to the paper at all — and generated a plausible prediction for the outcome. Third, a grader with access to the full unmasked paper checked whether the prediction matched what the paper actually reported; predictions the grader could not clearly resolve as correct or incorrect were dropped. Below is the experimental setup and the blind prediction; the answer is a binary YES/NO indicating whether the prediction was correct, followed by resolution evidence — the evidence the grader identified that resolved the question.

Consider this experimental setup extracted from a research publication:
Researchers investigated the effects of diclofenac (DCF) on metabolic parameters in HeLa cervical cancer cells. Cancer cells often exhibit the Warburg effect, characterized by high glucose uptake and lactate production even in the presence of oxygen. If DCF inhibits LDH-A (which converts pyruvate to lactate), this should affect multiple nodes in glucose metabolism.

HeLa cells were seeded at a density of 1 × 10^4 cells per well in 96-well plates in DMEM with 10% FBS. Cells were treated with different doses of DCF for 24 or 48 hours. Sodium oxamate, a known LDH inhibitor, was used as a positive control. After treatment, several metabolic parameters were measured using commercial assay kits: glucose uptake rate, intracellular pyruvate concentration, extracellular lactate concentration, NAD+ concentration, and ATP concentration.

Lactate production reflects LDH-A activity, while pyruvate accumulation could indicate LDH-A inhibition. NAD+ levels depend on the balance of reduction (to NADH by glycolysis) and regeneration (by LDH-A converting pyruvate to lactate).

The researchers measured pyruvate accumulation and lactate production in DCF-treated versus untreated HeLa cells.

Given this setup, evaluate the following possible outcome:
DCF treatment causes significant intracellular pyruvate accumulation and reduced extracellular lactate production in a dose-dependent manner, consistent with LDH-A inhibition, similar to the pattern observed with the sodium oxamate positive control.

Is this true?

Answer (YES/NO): YES